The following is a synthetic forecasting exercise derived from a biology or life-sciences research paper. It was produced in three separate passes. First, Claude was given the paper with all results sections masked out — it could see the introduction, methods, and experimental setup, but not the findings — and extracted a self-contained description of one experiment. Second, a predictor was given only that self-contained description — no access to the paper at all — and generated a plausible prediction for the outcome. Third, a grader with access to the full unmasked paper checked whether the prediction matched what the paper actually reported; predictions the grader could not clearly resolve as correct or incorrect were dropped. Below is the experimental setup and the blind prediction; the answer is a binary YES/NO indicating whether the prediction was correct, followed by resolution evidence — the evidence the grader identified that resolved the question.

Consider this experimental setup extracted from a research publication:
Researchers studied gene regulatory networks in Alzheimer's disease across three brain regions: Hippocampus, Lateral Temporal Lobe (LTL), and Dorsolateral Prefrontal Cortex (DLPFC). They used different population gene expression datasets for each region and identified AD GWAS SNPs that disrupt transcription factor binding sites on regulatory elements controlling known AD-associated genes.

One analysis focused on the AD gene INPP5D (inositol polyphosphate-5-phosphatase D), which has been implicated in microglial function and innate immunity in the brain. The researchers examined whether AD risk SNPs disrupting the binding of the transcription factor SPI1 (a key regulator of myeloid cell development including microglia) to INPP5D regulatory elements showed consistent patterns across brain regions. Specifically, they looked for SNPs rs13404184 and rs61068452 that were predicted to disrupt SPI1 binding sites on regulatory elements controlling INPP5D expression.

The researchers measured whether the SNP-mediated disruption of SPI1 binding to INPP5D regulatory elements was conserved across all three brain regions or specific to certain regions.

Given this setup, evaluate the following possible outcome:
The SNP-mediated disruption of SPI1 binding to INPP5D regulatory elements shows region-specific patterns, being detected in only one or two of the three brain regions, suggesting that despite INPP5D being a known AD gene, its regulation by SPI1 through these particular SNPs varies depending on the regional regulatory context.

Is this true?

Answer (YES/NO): YES